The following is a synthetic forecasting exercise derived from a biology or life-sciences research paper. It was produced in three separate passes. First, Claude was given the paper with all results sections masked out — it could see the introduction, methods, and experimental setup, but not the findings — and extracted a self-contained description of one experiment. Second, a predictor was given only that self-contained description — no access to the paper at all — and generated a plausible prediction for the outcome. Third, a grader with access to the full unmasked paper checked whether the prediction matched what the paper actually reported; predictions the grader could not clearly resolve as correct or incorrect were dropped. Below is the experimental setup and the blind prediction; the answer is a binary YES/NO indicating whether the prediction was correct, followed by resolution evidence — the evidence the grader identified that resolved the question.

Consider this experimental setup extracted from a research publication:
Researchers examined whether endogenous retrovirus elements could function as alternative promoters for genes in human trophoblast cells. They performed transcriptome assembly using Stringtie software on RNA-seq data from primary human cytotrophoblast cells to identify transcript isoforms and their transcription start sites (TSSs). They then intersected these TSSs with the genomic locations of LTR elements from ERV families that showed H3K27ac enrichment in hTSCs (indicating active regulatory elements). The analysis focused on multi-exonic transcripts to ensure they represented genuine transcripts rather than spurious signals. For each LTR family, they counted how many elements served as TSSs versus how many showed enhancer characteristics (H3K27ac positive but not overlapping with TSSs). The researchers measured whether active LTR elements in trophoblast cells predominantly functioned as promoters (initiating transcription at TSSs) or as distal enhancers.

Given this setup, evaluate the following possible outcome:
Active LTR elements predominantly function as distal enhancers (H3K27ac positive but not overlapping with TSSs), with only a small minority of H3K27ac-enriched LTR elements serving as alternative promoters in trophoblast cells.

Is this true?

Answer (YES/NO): YES